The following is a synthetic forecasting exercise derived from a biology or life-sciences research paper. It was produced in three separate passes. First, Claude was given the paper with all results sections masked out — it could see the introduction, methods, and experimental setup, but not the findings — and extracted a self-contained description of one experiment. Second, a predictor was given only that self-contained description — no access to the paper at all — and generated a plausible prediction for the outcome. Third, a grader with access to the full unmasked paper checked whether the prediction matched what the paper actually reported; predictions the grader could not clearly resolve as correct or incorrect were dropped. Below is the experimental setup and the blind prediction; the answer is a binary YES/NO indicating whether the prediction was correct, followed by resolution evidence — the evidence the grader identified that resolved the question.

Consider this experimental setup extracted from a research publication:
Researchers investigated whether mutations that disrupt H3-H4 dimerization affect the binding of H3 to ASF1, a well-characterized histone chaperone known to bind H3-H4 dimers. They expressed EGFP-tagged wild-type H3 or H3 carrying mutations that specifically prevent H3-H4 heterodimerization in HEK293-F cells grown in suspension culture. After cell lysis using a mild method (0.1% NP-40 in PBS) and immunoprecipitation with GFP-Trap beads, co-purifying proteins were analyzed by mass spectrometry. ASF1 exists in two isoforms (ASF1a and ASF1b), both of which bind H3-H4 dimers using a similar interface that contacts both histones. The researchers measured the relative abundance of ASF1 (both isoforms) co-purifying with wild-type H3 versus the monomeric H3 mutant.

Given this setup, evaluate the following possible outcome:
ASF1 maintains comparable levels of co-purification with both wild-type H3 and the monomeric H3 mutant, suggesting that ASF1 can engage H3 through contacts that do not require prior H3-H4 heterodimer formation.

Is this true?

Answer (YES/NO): NO